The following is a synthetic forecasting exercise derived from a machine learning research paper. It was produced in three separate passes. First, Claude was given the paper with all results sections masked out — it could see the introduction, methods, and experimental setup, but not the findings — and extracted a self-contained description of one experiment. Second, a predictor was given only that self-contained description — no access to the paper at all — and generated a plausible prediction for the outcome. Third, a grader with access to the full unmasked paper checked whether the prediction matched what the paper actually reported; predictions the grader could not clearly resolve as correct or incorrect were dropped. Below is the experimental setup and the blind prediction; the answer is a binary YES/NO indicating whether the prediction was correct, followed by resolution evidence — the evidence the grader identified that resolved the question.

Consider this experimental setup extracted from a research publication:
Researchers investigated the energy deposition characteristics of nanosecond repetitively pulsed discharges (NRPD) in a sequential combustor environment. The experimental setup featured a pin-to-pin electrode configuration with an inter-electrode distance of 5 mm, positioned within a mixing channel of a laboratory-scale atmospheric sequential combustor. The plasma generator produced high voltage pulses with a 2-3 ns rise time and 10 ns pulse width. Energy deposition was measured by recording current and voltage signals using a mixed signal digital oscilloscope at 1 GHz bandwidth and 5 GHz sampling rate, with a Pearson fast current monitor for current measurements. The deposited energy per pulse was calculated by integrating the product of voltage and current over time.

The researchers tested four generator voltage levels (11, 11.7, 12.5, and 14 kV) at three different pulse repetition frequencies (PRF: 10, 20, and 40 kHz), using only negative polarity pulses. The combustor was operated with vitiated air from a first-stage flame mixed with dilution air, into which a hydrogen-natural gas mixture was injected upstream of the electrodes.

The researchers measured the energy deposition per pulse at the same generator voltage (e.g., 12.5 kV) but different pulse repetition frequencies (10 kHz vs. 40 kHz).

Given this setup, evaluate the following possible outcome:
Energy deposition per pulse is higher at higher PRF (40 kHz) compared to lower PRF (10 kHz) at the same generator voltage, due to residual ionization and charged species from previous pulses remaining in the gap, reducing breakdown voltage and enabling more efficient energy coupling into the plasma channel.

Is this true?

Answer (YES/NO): NO